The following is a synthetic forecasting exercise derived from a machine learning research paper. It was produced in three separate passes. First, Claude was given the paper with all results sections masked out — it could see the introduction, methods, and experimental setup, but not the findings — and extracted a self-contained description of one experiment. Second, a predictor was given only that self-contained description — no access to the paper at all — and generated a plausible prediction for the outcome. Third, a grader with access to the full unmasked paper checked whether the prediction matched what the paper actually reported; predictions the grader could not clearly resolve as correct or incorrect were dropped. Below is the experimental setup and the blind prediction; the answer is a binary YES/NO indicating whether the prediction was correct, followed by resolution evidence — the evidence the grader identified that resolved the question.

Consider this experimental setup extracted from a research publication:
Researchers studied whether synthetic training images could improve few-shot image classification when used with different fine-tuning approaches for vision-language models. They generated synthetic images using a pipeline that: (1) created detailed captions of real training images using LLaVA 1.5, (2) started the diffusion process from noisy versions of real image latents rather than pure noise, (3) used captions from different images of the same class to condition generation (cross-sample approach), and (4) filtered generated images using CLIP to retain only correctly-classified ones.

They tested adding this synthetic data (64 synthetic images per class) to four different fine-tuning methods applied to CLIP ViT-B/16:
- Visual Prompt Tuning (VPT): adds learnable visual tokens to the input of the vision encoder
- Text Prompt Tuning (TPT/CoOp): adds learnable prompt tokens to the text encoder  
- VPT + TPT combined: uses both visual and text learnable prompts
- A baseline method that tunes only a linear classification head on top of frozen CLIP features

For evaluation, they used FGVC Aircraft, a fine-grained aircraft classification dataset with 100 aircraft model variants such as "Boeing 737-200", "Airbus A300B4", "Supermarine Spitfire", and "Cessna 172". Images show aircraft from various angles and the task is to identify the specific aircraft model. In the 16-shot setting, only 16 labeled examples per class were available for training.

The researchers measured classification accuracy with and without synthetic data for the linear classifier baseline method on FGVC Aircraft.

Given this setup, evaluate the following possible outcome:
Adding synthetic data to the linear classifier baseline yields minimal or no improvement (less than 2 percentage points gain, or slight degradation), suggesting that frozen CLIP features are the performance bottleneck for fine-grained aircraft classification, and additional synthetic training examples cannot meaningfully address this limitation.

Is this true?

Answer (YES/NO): YES